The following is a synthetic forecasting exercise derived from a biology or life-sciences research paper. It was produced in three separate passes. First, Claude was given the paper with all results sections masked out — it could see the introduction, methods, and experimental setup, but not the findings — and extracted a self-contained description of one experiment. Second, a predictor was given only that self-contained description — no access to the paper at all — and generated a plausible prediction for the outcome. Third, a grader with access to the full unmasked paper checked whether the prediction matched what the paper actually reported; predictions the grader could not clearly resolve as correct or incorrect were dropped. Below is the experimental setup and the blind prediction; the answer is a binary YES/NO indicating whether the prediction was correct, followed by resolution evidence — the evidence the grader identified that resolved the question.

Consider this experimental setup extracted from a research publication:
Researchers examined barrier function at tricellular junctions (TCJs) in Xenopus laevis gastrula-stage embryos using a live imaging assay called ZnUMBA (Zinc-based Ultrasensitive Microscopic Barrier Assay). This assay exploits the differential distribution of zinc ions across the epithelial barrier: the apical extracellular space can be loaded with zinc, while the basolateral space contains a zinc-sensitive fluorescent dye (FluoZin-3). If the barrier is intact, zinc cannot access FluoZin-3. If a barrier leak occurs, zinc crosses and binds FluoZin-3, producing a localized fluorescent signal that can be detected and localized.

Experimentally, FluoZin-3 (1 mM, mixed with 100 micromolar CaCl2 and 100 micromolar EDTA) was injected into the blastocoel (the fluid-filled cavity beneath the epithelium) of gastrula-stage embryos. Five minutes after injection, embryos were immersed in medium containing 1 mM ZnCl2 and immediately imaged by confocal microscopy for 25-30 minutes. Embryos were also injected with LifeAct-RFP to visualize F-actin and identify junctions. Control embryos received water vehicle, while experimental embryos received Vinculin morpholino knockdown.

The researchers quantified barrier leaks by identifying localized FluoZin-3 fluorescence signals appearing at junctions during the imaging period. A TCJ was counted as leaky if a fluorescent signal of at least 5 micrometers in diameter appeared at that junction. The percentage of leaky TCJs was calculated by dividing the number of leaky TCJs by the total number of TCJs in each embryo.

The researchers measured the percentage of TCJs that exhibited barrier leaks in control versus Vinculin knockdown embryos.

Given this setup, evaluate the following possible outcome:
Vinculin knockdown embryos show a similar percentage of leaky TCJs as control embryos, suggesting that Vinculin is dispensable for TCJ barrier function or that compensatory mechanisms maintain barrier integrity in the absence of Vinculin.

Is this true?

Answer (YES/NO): NO